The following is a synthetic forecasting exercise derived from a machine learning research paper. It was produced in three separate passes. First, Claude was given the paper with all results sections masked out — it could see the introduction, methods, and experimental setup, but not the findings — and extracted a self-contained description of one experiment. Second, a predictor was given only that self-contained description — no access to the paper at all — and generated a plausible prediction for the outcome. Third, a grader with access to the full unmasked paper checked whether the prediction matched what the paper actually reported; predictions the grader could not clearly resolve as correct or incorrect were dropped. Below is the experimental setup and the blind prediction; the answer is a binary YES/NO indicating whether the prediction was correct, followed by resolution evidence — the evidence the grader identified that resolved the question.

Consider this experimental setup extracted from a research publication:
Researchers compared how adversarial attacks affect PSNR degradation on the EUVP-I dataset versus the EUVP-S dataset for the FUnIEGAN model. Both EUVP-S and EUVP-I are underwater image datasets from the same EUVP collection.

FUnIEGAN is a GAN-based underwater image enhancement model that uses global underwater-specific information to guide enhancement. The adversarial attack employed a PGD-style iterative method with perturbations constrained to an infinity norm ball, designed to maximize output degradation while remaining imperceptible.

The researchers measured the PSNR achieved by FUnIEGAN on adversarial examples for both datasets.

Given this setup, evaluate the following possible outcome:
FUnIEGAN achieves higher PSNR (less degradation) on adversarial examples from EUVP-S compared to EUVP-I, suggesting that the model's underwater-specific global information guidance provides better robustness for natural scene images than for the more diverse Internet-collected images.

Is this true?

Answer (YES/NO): NO